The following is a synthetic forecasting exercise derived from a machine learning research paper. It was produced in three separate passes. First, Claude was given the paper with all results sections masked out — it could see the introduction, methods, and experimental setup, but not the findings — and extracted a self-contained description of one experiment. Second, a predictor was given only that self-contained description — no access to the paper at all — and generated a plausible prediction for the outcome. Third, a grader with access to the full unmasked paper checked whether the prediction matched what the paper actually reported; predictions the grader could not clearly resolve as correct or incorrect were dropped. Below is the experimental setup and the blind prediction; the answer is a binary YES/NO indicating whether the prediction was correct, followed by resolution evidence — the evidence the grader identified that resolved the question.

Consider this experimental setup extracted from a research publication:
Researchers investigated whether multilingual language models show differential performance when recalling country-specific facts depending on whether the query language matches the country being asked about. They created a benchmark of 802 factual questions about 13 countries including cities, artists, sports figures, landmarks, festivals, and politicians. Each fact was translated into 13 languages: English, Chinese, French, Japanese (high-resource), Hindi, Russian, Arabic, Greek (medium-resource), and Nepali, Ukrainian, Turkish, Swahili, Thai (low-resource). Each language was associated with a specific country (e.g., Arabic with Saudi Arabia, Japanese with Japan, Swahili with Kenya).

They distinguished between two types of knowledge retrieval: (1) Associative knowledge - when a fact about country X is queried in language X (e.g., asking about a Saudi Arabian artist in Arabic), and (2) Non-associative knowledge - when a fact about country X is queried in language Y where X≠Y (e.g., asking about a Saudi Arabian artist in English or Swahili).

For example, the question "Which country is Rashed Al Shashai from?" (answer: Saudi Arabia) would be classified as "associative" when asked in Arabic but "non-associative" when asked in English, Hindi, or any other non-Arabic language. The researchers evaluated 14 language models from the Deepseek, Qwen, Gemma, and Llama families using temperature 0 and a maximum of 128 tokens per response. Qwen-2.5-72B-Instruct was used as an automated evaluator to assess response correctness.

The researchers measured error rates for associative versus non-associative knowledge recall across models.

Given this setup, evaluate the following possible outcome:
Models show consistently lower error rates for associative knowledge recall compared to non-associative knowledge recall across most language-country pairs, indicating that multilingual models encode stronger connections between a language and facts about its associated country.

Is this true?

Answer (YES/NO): YES